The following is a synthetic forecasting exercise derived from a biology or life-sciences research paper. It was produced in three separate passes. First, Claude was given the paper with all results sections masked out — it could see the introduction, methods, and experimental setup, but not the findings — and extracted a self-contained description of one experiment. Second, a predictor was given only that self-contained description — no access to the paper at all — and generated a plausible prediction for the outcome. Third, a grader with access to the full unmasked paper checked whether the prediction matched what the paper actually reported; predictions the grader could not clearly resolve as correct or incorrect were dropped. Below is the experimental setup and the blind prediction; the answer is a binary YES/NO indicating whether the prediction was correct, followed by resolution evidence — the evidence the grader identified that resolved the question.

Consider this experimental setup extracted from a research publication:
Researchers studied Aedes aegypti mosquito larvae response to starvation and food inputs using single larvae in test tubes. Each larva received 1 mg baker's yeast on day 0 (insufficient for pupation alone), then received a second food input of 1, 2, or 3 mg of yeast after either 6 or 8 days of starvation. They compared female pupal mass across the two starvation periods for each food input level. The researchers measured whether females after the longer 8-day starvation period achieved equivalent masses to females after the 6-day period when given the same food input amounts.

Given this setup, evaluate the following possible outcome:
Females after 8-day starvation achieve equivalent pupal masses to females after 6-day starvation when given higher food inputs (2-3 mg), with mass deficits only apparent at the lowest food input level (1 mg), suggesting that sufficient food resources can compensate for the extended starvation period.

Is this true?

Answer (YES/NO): NO